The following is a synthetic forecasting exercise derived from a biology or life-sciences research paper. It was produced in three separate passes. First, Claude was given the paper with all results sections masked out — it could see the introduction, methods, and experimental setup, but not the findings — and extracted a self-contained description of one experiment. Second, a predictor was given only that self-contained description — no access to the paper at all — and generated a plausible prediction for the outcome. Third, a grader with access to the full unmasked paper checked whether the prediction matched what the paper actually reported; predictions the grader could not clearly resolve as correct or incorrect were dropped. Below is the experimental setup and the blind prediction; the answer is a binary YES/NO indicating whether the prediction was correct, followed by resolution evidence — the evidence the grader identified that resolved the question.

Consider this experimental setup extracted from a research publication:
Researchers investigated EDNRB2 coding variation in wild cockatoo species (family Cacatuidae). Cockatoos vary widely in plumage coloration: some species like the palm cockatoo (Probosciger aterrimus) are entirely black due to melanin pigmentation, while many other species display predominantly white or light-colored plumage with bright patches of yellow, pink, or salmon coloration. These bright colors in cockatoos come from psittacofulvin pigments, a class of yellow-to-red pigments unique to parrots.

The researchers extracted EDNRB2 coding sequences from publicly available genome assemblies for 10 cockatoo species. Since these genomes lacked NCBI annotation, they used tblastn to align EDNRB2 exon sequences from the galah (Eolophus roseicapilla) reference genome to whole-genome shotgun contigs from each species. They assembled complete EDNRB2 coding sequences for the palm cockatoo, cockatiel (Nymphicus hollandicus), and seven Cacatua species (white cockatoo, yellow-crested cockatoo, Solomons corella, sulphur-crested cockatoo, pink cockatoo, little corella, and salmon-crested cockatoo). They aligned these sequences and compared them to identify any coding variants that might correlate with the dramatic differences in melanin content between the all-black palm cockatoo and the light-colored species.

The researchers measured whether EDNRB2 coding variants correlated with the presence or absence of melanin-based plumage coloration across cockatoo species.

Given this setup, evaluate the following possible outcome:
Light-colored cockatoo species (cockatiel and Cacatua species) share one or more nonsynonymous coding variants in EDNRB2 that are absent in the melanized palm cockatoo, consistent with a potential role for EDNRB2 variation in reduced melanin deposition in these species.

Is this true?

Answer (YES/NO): NO